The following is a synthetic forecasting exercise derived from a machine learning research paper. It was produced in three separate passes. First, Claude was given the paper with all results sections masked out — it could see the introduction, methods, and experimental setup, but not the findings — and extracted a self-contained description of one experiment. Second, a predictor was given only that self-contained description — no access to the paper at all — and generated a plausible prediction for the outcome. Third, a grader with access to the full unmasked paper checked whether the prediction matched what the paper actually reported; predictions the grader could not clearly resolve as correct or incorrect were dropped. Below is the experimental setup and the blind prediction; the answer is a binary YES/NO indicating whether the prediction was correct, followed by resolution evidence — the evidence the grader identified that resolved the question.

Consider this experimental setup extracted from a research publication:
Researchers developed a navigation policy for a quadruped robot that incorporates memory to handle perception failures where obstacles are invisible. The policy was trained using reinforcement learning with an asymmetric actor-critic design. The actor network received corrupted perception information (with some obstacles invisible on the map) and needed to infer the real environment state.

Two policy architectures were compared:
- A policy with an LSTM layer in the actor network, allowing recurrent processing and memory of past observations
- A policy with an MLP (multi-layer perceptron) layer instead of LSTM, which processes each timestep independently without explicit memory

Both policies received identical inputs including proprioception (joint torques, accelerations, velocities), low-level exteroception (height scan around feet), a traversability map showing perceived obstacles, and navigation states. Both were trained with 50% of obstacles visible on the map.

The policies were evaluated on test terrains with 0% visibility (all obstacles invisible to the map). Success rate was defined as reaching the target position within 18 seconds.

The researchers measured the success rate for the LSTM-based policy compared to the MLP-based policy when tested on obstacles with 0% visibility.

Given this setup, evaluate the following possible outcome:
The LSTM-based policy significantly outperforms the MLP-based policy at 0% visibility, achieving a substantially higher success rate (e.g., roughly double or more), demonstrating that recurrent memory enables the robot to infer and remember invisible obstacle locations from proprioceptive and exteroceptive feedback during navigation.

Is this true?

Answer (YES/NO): NO